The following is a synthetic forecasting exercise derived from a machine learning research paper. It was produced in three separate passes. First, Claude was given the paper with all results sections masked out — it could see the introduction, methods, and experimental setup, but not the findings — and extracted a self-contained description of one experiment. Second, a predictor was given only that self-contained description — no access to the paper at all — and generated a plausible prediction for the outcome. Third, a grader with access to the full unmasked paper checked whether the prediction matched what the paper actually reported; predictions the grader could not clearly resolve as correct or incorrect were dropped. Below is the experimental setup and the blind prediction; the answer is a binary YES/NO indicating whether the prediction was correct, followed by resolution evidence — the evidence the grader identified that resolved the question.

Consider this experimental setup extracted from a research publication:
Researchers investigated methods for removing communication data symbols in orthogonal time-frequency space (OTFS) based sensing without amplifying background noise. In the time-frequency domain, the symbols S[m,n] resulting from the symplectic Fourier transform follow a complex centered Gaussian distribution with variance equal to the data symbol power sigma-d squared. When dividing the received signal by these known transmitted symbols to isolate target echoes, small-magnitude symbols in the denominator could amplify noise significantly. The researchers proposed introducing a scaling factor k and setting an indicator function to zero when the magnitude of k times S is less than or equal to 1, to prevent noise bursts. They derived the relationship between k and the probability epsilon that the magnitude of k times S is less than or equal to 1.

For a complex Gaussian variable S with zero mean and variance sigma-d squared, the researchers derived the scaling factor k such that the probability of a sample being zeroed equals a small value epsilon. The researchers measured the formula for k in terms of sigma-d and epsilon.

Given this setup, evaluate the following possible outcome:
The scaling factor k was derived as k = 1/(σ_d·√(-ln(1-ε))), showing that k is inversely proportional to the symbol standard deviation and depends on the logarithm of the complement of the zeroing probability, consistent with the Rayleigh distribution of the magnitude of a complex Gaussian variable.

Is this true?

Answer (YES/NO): YES